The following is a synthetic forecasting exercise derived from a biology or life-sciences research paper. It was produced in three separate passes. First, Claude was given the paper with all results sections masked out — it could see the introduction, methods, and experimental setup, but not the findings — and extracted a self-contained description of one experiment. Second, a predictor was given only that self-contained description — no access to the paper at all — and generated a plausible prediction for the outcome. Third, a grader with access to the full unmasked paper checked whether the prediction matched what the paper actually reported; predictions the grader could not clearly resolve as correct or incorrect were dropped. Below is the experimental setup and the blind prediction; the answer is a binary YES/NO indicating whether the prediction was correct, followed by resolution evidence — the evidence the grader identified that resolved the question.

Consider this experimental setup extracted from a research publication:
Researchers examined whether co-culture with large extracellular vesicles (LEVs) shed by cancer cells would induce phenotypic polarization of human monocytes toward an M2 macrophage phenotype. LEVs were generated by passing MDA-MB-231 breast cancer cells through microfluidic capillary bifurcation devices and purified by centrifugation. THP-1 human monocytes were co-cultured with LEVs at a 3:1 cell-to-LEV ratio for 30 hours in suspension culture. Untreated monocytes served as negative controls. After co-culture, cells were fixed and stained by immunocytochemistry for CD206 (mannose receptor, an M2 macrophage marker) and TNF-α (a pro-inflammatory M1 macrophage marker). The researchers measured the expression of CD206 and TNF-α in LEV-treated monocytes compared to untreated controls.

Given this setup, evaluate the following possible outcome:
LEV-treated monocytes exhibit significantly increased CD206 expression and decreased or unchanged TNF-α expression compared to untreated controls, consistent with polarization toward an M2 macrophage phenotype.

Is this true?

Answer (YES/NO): YES